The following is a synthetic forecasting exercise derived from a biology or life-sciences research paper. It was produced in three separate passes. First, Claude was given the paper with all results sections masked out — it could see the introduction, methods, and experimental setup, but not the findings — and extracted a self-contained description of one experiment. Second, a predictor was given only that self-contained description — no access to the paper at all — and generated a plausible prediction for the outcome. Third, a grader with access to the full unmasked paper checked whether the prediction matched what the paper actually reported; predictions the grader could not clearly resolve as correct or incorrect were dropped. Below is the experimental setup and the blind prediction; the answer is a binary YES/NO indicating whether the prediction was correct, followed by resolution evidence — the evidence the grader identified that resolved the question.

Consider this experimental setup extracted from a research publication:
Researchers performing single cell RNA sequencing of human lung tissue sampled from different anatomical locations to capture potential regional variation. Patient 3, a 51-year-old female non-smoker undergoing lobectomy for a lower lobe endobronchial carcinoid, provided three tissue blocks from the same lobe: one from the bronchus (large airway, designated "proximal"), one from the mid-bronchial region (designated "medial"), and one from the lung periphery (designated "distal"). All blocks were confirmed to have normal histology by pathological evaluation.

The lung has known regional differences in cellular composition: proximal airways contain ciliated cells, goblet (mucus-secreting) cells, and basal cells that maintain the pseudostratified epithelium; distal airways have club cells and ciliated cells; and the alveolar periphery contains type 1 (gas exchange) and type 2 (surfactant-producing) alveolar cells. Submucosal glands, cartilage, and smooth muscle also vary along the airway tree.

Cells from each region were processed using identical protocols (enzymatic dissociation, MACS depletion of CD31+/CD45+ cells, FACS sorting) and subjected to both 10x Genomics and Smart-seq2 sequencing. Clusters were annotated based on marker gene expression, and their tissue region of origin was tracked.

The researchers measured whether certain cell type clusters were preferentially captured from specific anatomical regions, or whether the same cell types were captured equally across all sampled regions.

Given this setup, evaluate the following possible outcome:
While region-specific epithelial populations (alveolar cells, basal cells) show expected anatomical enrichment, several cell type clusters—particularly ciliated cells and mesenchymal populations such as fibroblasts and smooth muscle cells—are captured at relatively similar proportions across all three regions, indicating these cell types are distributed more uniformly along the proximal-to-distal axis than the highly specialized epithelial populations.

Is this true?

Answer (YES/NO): NO